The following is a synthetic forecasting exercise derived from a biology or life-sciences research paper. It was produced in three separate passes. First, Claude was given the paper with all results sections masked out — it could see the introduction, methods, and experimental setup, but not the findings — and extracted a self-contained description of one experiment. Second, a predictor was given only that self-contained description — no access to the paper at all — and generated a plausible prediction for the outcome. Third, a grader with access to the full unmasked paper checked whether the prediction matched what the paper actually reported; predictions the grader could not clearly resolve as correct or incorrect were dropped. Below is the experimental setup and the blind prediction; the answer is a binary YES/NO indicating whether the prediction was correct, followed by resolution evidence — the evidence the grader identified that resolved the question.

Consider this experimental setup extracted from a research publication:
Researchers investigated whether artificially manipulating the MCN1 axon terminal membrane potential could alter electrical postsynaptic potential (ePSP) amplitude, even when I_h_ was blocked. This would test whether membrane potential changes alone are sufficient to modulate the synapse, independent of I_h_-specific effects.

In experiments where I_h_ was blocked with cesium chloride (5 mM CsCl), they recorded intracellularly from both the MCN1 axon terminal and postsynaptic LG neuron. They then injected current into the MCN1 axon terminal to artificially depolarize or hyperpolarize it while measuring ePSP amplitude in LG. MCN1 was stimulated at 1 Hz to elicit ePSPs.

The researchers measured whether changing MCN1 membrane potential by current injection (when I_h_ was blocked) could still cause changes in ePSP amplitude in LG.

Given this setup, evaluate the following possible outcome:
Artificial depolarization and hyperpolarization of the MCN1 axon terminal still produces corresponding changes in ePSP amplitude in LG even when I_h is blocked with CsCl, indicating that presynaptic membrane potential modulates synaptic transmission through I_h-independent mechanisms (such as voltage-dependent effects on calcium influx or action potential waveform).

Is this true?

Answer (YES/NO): NO